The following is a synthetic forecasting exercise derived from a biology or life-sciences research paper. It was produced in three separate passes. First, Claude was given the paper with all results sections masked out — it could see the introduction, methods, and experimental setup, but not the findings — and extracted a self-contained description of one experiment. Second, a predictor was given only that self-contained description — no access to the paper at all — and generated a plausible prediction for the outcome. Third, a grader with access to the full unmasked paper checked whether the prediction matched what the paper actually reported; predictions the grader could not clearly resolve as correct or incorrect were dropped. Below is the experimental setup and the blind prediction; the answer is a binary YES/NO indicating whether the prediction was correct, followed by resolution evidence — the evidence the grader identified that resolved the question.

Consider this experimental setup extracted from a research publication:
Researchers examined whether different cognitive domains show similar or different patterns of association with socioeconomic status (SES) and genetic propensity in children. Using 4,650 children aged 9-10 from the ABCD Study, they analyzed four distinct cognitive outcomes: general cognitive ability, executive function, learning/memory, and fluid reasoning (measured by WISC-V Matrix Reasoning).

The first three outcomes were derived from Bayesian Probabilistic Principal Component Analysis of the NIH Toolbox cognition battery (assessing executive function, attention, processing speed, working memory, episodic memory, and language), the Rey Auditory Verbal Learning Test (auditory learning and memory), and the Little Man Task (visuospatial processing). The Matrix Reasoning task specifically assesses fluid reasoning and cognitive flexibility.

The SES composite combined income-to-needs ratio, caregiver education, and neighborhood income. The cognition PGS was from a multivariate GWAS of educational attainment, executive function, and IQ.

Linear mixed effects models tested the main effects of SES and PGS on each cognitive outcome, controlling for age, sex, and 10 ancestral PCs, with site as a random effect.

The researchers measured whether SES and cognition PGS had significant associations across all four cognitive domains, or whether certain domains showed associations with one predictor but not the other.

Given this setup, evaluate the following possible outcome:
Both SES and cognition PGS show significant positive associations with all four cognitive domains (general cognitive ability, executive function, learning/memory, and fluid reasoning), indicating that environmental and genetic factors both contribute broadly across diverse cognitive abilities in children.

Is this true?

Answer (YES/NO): YES